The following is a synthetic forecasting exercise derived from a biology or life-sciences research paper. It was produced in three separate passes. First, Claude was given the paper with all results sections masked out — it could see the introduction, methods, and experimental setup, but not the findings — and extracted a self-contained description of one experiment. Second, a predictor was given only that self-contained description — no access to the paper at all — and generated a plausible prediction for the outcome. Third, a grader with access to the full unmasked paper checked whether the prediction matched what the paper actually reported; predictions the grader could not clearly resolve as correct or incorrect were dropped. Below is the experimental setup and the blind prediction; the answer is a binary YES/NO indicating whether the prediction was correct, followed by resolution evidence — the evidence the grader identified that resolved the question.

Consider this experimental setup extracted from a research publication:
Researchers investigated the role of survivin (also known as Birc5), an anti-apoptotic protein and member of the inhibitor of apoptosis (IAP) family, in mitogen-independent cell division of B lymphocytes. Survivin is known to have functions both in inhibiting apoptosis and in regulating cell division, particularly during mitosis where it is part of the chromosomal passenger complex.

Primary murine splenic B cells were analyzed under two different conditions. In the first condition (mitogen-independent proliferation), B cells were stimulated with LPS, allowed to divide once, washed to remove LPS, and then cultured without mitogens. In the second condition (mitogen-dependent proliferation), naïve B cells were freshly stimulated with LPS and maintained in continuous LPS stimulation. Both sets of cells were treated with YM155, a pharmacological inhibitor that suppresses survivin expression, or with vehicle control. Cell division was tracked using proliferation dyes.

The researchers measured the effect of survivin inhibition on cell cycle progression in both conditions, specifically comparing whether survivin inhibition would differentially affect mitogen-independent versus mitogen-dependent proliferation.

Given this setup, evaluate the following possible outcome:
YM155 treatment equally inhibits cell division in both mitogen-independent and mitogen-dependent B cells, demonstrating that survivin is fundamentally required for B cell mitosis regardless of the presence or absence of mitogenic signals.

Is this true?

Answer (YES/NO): NO